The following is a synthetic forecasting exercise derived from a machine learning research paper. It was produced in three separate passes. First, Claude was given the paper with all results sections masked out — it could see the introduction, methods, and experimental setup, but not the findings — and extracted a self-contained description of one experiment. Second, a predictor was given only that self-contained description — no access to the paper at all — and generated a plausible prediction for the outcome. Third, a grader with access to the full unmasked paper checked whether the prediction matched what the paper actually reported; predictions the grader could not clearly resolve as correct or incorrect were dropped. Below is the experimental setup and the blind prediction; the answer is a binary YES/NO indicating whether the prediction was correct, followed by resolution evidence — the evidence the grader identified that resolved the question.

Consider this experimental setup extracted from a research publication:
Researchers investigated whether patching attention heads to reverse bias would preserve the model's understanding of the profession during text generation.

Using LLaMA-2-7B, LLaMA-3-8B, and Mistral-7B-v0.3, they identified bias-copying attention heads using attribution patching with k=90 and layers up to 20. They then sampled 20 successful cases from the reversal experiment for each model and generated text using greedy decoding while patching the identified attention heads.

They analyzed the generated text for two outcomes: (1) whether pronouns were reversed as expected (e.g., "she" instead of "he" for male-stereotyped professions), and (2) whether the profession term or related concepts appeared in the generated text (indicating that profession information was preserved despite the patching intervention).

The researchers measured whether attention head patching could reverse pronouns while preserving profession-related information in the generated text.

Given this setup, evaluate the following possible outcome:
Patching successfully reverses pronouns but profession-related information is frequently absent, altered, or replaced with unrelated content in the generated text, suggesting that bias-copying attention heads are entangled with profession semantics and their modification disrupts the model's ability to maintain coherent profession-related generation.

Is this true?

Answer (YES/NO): NO